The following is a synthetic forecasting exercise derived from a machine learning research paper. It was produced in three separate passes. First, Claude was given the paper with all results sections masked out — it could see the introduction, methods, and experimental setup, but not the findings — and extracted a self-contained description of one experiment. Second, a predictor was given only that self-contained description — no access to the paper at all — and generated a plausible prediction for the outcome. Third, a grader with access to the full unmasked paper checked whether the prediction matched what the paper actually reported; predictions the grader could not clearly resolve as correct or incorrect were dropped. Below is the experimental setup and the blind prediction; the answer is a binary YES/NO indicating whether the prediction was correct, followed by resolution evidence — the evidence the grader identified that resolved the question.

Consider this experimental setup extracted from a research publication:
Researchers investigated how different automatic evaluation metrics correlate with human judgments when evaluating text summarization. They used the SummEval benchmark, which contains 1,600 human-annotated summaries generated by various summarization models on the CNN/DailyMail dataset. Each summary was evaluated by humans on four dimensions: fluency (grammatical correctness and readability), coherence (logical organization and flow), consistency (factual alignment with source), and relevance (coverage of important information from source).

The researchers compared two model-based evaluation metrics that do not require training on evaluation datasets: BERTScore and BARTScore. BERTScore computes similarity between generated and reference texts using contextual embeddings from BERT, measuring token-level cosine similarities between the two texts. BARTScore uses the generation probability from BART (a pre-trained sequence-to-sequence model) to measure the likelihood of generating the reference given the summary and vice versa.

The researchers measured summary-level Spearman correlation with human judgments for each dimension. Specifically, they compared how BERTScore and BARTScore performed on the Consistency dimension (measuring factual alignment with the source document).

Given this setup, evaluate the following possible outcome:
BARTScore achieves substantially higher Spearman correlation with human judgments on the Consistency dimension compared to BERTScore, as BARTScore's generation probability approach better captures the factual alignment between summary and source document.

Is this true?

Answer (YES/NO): YES